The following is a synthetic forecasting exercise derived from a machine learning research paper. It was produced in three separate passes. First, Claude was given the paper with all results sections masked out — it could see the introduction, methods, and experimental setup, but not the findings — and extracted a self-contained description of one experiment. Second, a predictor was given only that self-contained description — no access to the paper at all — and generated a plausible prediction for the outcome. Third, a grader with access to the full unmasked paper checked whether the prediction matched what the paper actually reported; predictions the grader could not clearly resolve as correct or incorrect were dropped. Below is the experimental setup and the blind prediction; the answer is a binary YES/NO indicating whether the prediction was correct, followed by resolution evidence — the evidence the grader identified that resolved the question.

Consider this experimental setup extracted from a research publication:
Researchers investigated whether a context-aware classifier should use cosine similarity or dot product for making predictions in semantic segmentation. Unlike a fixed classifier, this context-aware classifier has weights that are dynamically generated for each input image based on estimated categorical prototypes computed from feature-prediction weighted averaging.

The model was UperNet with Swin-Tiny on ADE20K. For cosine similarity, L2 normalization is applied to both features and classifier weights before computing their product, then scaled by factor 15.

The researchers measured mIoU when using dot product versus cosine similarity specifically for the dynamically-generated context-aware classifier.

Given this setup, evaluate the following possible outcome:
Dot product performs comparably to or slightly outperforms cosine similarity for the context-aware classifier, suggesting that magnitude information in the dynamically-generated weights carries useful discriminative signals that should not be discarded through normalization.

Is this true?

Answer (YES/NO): NO